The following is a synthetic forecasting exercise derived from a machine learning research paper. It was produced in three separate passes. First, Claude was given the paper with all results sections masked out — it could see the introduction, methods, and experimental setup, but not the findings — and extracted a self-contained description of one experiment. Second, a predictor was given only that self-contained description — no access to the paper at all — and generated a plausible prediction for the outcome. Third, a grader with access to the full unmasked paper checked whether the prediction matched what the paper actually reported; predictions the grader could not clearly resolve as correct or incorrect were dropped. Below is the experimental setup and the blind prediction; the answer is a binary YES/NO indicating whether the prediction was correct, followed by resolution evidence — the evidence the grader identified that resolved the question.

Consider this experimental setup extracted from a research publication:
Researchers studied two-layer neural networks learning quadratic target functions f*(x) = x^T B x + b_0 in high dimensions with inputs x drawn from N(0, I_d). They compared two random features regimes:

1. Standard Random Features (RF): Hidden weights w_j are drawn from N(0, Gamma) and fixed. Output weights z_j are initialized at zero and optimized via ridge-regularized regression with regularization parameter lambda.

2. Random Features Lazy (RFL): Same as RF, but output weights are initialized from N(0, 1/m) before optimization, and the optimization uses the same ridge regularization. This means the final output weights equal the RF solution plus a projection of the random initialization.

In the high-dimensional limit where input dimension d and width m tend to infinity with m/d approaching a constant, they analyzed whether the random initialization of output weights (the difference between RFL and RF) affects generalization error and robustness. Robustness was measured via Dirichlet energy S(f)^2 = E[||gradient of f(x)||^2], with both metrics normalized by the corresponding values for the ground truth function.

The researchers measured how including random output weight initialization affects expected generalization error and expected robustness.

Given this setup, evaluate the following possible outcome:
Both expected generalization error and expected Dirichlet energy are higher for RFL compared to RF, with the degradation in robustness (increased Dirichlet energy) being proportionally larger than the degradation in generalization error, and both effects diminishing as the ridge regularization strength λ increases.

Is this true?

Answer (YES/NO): NO